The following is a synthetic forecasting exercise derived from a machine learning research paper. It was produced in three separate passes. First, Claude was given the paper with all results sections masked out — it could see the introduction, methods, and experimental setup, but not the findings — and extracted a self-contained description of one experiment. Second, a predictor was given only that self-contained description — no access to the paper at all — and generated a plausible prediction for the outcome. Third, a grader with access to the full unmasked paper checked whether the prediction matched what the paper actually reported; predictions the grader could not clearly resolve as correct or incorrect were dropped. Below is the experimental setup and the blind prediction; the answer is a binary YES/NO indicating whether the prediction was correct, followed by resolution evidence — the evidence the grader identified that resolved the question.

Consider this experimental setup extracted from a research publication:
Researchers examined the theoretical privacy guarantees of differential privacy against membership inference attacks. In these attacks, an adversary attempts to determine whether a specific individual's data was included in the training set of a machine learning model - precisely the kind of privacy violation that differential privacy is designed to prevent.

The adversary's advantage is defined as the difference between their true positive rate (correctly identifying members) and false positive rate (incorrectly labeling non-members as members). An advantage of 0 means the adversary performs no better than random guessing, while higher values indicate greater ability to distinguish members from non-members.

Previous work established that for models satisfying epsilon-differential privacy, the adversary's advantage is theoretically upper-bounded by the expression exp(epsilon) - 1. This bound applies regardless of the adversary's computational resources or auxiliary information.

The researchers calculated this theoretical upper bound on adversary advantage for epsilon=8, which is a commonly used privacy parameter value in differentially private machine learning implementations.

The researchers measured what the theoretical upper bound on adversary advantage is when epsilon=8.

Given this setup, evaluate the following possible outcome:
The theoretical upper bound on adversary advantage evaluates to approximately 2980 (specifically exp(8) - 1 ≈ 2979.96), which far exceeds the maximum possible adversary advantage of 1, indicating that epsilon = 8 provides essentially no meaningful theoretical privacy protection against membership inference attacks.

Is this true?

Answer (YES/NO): NO